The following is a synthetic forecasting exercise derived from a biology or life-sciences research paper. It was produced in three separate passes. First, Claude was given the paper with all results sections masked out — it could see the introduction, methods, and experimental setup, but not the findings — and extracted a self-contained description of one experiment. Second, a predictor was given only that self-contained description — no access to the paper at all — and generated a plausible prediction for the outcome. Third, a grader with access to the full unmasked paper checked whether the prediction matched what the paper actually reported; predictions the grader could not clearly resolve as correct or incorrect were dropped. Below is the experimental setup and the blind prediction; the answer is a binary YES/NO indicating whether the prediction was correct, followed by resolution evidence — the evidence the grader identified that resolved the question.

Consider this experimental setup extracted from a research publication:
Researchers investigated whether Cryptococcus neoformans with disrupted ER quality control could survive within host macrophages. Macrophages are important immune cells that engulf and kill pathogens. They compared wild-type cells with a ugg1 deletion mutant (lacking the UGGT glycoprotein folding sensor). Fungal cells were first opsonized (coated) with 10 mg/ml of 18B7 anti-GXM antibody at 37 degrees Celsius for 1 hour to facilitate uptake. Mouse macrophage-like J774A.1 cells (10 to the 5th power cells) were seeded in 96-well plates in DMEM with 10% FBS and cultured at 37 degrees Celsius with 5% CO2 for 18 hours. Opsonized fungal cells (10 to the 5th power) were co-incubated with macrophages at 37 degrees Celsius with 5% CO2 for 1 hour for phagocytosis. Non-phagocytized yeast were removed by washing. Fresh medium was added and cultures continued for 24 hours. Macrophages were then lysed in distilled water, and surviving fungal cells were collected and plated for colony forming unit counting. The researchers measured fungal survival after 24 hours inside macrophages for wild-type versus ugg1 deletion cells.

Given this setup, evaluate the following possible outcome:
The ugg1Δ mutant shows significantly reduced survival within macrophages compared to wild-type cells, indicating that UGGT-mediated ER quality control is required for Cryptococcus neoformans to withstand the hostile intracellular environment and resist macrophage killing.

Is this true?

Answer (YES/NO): YES